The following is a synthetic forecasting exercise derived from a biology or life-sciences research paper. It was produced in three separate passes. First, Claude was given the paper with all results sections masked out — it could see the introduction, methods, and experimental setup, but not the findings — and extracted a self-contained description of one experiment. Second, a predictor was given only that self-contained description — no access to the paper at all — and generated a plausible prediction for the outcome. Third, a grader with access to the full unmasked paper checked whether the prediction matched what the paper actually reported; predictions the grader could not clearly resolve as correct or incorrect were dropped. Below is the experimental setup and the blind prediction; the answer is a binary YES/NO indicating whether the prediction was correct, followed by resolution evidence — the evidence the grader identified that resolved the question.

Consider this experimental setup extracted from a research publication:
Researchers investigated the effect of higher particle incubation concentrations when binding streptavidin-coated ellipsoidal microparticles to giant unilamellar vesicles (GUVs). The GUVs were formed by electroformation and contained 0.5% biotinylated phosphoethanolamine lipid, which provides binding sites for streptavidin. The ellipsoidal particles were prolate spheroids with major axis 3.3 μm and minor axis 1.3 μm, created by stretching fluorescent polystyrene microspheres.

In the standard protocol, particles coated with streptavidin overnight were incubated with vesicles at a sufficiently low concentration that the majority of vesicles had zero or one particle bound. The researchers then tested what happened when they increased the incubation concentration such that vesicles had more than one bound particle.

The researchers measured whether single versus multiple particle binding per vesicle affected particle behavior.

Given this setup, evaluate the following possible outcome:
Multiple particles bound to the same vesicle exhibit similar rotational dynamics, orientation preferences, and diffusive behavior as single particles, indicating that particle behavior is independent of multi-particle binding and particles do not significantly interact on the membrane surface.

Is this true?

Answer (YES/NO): NO